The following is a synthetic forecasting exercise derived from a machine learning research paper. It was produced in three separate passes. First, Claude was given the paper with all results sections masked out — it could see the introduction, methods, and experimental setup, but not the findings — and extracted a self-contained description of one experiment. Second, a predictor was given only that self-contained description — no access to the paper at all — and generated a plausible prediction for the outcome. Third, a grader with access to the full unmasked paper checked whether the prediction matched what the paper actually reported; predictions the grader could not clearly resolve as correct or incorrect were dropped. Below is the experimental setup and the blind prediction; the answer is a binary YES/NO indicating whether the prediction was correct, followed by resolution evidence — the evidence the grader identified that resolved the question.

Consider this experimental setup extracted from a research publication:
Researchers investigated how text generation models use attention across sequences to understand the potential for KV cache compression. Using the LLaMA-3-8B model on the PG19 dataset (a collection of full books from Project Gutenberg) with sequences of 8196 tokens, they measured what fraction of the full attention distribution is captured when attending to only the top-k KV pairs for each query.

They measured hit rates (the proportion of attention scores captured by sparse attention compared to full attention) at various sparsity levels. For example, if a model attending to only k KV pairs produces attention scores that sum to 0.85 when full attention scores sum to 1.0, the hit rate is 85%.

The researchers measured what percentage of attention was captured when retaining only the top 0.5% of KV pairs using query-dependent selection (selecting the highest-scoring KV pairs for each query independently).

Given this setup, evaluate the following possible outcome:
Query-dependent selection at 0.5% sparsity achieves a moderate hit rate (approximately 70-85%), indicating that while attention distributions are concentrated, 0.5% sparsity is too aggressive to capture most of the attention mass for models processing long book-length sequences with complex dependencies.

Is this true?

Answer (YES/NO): NO